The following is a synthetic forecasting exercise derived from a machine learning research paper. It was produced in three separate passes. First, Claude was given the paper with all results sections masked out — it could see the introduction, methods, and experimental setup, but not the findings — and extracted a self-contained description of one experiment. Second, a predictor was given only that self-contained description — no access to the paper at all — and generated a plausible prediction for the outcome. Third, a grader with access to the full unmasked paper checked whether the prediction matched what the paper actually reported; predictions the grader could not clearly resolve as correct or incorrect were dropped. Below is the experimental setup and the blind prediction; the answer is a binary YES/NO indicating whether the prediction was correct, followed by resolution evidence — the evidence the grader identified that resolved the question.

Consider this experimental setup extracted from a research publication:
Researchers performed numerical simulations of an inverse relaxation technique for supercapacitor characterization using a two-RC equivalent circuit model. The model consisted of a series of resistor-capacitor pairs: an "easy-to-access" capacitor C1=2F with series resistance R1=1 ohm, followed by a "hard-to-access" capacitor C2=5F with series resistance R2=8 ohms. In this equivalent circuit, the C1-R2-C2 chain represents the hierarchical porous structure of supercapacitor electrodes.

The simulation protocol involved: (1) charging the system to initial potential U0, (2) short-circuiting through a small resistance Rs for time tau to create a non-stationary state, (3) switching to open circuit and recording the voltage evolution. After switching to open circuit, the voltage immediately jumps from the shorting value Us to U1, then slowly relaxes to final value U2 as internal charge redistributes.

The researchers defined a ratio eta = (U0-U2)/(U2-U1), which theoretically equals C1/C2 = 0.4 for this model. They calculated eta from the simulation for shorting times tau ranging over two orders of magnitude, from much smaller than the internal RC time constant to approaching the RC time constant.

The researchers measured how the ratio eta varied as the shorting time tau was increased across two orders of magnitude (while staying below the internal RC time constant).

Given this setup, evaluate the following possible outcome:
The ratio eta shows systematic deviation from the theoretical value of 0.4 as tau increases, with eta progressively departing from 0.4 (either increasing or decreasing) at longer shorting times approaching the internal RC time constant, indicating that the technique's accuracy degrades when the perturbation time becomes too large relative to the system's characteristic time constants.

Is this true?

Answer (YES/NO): NO